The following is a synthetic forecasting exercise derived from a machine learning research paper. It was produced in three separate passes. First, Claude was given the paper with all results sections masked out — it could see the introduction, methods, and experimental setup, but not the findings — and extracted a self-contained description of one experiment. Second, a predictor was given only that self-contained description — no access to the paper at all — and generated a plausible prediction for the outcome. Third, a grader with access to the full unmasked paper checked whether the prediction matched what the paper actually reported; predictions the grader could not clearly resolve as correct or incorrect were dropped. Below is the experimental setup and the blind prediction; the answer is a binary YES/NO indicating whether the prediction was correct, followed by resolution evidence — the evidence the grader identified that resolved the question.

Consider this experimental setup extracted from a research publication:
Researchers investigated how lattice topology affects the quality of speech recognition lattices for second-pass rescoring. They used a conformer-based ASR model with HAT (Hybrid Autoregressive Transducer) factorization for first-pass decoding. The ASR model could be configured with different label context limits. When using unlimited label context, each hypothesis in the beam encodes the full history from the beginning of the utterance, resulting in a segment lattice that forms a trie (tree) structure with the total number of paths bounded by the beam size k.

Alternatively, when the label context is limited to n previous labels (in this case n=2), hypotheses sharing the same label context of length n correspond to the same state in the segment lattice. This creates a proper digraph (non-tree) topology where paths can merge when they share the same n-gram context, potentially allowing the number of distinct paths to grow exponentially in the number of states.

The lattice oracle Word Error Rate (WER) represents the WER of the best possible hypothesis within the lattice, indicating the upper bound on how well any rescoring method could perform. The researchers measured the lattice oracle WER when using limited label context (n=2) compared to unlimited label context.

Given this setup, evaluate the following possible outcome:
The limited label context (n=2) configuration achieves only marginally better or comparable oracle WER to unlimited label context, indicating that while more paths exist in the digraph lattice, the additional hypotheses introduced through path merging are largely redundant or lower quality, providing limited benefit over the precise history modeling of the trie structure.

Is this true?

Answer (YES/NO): NO